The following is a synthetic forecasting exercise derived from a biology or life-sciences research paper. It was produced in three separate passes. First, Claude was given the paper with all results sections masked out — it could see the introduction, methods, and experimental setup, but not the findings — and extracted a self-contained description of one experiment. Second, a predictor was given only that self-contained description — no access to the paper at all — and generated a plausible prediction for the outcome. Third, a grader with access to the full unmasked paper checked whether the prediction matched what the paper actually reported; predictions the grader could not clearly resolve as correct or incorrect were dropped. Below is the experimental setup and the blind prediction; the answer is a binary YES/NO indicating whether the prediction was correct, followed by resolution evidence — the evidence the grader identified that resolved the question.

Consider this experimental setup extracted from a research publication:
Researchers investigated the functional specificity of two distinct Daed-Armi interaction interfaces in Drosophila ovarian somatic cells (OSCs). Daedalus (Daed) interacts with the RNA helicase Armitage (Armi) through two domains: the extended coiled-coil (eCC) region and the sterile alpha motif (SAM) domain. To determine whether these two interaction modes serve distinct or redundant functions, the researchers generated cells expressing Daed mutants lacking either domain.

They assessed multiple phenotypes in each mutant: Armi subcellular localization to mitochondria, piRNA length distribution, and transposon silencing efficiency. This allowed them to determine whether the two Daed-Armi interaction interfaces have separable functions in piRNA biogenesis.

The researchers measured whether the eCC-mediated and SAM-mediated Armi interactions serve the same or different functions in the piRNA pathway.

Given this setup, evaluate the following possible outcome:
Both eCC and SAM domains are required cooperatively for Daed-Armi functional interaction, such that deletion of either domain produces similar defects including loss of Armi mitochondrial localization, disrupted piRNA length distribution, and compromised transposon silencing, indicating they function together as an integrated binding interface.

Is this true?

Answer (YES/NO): NO